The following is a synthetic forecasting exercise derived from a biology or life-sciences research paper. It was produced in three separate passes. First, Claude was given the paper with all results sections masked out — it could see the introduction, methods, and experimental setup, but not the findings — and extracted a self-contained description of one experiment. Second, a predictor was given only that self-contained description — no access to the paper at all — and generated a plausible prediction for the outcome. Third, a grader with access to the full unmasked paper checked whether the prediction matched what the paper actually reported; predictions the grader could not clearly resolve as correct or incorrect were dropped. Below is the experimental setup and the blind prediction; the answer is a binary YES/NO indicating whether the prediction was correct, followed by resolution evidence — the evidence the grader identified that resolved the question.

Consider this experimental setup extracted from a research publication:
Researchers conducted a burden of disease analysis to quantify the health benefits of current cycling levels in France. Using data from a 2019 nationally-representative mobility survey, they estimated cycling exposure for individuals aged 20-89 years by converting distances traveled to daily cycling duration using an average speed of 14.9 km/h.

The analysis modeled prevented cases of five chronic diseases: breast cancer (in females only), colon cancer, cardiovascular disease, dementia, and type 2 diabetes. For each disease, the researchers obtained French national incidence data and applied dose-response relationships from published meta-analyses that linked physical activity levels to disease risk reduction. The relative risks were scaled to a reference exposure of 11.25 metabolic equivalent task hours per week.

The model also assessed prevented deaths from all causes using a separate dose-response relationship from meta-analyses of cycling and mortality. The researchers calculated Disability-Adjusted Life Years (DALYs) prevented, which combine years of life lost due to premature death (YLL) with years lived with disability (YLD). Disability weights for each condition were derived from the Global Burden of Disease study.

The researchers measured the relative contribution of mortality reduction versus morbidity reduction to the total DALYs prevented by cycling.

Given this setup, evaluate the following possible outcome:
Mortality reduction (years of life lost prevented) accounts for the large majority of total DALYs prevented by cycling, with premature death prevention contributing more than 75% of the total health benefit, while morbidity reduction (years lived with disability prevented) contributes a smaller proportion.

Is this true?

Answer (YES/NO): YES